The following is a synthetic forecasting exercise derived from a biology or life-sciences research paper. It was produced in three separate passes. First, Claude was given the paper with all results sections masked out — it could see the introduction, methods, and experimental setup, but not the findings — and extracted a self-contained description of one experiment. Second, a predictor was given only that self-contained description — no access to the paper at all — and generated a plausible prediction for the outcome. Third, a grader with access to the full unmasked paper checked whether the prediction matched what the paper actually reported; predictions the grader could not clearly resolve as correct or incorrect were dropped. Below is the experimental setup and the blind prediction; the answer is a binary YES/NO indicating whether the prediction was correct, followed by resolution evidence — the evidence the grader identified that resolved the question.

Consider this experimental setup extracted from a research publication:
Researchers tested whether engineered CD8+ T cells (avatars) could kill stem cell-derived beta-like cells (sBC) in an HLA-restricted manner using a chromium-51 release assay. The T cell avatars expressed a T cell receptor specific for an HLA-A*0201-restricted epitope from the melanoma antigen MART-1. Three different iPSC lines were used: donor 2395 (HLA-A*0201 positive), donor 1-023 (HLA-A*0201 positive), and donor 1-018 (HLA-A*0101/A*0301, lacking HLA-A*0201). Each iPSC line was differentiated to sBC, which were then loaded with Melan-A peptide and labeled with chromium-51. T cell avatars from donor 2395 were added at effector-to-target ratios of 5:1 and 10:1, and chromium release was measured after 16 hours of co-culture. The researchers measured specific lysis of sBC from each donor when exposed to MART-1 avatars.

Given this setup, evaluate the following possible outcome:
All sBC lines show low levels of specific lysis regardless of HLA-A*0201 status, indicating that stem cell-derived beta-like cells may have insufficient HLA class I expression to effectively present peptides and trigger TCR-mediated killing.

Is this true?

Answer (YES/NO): NO